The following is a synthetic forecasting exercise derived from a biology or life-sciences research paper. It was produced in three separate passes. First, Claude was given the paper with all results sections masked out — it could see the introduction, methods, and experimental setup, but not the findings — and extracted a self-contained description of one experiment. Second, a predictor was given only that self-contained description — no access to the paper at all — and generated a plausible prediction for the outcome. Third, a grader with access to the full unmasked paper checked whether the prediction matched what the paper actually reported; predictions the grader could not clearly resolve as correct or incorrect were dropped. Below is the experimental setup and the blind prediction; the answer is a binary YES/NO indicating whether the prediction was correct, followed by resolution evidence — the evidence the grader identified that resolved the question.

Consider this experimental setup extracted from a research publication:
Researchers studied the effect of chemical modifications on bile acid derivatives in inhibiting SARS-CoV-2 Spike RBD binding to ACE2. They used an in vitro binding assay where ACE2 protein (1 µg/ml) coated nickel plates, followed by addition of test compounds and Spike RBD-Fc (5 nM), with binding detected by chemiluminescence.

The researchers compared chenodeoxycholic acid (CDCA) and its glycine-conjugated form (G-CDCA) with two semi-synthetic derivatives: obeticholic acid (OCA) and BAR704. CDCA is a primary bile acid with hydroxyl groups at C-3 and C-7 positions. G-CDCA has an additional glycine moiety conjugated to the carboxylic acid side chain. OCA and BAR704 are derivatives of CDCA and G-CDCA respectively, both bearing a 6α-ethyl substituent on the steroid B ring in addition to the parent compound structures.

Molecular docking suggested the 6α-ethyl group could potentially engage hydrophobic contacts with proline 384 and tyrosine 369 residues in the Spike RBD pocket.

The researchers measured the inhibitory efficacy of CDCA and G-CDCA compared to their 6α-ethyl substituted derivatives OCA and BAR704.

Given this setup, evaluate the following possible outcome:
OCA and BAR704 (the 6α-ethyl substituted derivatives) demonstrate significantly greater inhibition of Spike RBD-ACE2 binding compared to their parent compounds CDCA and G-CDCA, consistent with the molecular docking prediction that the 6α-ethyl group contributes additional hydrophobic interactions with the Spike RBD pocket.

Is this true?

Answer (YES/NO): NO